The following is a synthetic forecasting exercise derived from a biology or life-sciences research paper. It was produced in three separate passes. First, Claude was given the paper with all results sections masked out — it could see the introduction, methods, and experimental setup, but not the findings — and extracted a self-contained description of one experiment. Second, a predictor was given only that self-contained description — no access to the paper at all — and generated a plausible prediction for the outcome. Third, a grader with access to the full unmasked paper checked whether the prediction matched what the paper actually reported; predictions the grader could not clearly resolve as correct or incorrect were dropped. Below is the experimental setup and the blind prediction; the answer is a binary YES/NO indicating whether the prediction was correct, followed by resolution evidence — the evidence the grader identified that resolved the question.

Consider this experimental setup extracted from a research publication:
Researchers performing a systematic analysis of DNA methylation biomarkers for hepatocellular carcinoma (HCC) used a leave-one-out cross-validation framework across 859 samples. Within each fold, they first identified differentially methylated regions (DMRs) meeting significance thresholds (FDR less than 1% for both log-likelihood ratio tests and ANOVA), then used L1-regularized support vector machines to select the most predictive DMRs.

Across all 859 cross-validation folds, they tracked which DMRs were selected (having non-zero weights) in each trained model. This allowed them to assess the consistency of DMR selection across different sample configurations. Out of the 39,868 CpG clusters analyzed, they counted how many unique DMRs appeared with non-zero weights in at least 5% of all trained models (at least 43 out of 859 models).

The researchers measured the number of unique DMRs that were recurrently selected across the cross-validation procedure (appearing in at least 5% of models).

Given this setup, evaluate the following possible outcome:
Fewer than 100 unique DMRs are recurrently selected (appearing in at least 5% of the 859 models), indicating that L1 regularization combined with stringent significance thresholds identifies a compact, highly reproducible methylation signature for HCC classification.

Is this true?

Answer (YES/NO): NO